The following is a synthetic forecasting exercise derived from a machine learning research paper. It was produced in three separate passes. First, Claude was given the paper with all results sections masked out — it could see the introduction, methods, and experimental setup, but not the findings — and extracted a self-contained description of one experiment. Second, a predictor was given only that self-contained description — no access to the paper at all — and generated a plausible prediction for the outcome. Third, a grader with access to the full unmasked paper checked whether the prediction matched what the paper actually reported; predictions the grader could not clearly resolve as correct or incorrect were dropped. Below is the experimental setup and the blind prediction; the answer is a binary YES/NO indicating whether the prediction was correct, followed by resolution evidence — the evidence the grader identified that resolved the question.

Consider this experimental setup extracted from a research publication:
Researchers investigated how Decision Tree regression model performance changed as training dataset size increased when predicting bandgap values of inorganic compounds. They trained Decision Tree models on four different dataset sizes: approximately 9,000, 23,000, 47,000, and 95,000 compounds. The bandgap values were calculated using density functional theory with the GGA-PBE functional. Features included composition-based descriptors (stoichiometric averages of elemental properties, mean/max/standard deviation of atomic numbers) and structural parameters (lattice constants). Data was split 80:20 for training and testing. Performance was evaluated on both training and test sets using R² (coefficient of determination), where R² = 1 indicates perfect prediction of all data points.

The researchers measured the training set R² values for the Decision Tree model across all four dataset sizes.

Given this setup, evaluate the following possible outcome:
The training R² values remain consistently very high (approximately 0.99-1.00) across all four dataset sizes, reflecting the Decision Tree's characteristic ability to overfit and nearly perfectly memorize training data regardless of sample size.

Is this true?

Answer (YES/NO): YES